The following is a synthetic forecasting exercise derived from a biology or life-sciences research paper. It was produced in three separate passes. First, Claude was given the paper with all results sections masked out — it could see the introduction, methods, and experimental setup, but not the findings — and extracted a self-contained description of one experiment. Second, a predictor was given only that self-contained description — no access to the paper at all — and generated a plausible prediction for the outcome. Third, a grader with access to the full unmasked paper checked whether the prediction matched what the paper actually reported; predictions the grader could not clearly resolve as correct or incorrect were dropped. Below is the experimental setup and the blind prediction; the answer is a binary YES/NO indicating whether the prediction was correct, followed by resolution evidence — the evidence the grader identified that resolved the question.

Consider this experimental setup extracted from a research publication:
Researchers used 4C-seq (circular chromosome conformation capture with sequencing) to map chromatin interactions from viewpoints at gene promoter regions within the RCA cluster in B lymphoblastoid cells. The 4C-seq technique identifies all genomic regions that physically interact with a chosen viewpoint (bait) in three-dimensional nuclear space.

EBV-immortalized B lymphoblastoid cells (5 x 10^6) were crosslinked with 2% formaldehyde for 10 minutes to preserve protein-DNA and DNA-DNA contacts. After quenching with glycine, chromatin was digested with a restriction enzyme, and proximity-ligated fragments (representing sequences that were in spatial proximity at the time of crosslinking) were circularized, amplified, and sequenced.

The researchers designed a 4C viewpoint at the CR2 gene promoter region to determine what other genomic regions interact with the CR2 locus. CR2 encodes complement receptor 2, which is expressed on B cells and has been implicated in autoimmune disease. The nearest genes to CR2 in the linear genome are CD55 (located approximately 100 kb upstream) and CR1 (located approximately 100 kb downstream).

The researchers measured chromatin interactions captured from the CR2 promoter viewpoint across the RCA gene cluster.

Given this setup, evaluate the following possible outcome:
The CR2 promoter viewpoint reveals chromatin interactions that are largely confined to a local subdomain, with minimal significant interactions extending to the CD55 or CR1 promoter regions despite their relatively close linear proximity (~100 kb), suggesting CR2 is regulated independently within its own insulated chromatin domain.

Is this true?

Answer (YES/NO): NO